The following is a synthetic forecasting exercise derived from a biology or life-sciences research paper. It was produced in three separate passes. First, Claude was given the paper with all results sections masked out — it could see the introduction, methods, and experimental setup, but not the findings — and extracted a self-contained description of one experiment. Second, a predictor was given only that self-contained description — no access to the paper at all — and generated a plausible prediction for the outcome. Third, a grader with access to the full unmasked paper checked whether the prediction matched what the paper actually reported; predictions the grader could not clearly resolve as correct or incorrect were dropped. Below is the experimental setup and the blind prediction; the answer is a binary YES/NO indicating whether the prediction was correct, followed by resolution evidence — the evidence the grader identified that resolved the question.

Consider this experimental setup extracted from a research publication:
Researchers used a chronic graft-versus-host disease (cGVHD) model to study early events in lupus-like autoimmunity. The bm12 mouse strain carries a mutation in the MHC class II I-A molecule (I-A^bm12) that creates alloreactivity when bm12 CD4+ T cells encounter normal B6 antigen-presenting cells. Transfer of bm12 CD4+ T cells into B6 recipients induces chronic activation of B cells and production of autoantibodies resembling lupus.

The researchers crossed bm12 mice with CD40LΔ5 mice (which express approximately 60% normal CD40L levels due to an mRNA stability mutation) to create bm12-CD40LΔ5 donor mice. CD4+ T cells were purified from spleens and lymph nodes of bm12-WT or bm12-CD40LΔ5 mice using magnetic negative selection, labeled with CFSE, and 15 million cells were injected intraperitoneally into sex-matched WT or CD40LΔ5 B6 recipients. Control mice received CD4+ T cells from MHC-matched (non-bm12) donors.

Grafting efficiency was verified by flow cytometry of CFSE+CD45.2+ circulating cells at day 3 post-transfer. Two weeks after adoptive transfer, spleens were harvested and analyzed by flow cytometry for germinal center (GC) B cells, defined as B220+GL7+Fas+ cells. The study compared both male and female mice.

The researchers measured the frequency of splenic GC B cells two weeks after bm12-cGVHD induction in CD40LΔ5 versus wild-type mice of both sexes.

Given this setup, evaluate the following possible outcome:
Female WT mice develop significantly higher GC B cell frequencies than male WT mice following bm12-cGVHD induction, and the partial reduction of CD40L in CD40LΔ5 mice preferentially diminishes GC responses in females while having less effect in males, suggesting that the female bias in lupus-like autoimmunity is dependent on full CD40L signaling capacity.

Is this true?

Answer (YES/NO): NO